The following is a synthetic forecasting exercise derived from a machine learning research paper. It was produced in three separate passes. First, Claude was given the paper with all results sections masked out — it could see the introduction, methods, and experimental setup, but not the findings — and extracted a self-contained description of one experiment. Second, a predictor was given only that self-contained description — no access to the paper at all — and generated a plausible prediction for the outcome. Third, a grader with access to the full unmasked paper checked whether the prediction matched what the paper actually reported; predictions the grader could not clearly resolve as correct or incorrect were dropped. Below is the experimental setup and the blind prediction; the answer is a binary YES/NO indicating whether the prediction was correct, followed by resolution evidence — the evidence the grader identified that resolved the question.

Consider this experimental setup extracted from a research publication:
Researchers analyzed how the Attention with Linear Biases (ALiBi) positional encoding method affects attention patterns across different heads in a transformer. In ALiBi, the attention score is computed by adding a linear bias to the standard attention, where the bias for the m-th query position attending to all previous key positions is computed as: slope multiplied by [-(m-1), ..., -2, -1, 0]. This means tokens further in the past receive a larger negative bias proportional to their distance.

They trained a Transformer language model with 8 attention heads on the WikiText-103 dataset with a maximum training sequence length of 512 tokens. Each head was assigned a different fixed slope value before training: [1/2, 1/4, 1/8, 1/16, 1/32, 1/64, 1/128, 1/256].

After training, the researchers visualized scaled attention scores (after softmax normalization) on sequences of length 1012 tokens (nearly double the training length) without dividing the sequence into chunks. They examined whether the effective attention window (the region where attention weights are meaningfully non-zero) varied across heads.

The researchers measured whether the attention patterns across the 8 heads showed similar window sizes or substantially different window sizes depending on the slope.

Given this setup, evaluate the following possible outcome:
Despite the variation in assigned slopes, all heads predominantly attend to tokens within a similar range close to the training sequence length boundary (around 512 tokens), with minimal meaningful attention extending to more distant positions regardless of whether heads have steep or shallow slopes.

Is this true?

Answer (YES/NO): NO